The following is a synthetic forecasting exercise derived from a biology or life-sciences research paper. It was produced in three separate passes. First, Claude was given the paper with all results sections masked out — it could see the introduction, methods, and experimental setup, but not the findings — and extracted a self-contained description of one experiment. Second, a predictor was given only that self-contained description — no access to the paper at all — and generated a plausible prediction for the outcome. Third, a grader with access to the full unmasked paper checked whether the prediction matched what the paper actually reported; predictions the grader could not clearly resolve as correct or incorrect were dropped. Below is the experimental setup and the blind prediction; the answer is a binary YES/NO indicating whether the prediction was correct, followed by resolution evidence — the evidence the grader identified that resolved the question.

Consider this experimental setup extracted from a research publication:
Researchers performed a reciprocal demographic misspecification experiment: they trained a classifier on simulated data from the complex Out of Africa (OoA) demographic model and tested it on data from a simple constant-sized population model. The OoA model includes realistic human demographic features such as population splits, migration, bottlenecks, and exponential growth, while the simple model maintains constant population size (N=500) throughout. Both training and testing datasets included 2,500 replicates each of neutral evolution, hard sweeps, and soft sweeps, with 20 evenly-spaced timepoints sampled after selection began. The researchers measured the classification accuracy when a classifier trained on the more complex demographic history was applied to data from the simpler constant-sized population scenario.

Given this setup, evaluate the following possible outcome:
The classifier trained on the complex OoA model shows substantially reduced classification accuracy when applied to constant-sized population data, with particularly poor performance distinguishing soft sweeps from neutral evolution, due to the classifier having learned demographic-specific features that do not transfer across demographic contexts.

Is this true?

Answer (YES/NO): NO